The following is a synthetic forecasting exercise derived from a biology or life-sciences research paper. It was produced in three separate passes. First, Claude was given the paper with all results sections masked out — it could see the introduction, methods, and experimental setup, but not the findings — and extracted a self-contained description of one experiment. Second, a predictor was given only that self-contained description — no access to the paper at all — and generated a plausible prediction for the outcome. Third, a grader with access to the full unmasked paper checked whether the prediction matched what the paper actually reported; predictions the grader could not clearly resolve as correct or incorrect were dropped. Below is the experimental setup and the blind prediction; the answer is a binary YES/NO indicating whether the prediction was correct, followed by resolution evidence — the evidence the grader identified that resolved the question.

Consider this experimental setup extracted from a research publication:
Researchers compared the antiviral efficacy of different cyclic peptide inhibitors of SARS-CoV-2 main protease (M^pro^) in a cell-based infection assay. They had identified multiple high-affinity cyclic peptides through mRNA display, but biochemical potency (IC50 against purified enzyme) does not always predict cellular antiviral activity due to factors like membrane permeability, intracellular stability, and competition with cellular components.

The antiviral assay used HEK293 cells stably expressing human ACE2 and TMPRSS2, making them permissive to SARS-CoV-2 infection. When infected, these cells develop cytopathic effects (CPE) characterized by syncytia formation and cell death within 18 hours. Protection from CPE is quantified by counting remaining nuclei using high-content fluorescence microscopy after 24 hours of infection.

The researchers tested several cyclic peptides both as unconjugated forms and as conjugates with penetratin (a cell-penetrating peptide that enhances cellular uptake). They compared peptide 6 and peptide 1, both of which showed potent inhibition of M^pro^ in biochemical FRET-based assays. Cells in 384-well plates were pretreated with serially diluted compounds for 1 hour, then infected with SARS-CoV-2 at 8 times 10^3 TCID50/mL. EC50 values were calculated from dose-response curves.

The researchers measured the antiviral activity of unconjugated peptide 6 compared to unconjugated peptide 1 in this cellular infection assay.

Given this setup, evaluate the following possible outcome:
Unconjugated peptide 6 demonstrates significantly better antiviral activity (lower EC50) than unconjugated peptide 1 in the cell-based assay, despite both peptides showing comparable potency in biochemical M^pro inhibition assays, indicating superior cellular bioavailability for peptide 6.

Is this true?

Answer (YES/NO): NO